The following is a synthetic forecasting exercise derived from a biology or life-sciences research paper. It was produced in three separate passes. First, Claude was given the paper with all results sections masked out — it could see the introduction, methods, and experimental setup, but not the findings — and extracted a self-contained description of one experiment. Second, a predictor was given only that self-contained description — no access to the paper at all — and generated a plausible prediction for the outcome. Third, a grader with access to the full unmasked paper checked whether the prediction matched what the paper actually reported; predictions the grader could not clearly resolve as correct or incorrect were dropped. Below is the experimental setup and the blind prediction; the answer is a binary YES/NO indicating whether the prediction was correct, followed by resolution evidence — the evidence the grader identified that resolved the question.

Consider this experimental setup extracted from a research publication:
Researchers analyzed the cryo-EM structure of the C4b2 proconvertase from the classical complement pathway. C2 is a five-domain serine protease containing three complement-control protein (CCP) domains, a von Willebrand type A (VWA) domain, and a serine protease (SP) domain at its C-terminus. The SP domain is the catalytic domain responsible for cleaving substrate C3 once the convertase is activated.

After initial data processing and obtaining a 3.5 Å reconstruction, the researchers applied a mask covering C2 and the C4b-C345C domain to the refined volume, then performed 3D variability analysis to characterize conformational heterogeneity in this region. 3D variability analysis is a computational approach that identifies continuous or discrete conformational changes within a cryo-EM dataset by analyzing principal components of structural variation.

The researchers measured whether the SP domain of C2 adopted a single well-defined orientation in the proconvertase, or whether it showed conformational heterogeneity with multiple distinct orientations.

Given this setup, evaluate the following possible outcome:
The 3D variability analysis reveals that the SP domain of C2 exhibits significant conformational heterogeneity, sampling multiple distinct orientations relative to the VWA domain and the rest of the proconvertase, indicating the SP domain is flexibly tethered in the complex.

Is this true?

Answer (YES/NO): YES